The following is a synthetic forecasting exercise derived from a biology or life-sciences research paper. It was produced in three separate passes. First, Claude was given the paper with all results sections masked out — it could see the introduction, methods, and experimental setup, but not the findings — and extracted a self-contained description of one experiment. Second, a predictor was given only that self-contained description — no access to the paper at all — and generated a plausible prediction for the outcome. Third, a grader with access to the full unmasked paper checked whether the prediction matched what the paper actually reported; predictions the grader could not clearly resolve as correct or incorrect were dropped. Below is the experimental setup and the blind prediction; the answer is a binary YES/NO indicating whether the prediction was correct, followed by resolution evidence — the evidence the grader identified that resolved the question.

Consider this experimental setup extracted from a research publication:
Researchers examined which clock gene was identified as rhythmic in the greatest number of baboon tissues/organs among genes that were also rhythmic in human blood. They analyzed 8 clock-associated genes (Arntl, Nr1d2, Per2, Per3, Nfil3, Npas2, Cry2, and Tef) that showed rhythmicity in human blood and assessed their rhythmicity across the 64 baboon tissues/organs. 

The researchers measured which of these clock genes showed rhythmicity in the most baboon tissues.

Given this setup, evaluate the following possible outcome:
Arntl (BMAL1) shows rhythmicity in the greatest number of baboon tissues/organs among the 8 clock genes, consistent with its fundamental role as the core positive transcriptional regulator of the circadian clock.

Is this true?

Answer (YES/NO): YES